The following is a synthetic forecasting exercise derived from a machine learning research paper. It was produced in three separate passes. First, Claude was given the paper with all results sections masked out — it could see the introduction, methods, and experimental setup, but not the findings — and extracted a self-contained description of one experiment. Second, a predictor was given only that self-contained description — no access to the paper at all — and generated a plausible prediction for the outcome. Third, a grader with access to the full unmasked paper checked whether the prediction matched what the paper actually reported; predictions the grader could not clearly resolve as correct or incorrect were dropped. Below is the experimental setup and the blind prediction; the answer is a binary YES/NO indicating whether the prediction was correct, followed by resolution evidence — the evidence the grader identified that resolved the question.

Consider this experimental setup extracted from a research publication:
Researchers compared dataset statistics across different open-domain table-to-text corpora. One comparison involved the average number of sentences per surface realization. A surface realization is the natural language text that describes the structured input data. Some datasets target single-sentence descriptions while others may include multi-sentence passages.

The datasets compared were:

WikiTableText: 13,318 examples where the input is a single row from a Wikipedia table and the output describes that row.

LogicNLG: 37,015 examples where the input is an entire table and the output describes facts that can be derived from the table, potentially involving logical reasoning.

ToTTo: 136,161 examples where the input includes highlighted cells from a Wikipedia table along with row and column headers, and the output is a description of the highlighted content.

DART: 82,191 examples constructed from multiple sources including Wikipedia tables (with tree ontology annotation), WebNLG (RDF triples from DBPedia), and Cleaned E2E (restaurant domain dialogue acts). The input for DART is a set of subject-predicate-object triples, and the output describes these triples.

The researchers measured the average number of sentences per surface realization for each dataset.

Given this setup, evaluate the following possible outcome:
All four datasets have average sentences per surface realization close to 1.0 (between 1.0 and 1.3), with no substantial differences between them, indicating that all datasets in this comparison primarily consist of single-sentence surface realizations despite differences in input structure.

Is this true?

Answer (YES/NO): NO